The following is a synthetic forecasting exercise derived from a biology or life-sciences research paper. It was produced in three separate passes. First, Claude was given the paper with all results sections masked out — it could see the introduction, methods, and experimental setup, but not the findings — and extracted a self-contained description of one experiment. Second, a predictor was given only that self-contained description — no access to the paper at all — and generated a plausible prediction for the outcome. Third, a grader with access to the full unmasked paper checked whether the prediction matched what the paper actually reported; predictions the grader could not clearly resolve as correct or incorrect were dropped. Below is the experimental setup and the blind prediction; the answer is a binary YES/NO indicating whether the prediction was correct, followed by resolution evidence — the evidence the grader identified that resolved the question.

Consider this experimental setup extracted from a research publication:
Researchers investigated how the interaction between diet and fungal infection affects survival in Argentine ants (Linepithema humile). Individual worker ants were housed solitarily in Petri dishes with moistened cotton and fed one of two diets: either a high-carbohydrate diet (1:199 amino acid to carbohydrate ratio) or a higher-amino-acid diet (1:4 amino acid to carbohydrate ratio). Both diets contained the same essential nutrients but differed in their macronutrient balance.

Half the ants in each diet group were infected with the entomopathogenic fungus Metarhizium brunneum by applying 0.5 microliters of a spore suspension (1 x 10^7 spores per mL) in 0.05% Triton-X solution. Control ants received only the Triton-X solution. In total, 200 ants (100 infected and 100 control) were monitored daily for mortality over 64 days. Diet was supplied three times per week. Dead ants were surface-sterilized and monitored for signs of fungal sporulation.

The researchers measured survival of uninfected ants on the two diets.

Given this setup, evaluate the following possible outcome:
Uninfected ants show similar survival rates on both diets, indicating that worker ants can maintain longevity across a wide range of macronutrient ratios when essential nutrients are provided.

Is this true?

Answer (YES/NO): NO